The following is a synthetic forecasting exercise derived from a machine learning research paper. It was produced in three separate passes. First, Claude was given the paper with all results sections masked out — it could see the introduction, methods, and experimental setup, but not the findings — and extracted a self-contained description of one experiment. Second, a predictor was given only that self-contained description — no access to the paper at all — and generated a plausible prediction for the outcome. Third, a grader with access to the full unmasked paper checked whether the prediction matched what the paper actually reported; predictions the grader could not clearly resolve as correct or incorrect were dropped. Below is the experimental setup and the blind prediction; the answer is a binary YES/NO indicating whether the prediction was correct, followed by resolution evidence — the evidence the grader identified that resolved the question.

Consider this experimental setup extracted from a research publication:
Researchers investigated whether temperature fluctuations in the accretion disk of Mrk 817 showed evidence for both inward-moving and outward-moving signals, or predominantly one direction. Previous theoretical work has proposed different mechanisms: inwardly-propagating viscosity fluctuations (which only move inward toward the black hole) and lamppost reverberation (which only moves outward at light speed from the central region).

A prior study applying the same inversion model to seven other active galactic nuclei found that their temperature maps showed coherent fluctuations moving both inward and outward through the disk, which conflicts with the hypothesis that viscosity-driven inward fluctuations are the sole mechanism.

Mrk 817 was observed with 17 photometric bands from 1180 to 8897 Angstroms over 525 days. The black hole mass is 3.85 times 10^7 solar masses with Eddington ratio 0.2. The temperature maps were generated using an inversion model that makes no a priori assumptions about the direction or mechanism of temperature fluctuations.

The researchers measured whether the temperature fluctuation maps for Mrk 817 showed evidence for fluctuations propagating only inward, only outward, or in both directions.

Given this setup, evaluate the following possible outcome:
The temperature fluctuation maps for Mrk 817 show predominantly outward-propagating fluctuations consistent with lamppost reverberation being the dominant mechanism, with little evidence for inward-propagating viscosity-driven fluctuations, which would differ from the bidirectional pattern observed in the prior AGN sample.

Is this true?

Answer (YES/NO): NO